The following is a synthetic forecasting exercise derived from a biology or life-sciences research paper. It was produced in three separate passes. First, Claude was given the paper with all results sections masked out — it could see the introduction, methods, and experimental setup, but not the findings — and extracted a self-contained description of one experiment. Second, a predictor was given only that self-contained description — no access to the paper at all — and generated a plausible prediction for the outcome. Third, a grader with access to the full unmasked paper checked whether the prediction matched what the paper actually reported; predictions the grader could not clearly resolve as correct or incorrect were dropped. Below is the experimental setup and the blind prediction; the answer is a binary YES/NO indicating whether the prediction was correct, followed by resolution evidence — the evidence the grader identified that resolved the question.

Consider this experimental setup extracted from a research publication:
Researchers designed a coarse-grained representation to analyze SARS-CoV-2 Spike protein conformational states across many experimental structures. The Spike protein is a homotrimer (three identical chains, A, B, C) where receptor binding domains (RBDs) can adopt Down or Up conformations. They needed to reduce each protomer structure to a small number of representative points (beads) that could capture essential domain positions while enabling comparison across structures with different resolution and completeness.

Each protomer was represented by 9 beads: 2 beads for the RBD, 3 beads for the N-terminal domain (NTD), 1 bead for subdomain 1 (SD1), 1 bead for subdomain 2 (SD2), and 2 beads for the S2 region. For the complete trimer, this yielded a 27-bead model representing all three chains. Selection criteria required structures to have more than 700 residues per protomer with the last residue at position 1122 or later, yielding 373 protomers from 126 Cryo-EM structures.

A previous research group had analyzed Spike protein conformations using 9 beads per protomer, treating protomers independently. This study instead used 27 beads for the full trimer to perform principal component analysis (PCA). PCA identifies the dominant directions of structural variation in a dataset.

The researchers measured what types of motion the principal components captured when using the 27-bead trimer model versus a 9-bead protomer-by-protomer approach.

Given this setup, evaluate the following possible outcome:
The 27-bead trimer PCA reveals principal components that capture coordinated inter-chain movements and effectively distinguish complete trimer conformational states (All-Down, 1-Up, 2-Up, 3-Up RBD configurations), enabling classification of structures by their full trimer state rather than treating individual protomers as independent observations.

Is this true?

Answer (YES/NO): YES